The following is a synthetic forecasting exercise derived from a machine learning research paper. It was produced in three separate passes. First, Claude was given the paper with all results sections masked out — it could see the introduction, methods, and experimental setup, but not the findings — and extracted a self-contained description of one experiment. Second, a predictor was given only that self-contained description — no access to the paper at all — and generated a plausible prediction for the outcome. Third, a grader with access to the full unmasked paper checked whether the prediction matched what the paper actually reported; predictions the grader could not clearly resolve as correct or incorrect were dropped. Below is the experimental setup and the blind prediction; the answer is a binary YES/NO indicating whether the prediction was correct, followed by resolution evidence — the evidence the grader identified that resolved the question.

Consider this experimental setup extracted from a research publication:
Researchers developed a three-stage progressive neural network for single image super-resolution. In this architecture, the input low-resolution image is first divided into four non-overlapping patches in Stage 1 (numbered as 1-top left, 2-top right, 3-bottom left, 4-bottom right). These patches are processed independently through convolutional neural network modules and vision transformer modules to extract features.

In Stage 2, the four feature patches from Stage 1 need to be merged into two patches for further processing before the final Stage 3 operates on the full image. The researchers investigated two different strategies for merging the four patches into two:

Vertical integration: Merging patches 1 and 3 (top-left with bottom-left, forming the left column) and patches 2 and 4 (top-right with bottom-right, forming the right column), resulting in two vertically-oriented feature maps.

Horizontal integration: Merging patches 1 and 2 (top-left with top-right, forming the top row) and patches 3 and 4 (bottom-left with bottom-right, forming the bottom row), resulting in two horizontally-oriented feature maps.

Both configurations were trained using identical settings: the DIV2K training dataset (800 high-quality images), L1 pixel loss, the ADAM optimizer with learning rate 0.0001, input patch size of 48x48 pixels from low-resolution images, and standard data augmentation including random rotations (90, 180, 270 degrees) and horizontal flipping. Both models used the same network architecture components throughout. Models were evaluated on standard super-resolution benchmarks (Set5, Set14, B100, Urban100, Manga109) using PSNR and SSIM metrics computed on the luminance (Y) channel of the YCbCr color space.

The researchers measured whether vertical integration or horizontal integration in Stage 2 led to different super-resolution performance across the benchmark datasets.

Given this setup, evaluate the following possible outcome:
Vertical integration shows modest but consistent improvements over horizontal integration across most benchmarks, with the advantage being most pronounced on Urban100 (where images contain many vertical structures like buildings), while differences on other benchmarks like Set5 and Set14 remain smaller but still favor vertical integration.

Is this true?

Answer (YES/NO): NO